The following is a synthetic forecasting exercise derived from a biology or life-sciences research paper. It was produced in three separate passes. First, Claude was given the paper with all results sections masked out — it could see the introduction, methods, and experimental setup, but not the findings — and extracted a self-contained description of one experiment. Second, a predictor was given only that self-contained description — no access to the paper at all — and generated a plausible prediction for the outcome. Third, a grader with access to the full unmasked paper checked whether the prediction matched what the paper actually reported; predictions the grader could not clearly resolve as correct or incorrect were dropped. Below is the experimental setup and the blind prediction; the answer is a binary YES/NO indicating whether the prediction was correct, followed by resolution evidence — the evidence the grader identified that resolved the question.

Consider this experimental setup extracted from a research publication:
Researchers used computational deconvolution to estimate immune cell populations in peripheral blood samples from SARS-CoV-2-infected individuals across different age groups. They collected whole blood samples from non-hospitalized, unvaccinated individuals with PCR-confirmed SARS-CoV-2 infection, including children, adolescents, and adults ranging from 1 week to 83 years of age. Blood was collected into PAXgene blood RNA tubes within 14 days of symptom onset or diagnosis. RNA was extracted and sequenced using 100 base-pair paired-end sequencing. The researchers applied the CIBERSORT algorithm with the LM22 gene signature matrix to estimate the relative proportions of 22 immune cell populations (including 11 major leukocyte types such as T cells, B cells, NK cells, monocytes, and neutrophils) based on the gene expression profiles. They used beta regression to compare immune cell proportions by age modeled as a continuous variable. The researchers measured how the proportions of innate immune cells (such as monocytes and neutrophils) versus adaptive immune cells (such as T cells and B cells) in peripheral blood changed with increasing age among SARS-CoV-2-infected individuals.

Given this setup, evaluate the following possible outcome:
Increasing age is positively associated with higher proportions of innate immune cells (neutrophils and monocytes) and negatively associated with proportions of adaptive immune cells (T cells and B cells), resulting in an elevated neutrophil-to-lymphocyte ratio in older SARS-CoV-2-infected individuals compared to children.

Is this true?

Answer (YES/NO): YES